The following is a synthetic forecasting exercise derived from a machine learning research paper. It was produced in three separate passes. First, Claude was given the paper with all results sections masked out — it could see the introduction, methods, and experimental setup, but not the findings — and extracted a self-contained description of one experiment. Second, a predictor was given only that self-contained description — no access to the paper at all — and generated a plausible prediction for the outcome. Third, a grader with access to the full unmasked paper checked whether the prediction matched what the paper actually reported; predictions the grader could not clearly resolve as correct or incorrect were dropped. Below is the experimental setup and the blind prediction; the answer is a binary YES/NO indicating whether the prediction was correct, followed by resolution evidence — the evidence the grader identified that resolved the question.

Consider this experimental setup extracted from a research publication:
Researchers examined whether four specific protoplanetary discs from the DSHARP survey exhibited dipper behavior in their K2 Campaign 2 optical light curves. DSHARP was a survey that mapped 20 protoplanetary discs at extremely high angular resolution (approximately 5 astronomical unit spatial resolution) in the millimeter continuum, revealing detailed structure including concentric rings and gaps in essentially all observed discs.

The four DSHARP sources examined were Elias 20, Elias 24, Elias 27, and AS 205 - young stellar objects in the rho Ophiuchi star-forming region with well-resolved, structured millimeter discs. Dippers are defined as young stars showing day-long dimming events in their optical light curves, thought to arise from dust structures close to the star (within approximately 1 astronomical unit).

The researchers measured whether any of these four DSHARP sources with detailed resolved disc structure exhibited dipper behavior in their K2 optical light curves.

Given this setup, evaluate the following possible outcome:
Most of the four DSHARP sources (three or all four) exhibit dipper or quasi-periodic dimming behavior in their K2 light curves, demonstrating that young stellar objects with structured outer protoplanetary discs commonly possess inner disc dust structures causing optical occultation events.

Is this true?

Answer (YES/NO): NO